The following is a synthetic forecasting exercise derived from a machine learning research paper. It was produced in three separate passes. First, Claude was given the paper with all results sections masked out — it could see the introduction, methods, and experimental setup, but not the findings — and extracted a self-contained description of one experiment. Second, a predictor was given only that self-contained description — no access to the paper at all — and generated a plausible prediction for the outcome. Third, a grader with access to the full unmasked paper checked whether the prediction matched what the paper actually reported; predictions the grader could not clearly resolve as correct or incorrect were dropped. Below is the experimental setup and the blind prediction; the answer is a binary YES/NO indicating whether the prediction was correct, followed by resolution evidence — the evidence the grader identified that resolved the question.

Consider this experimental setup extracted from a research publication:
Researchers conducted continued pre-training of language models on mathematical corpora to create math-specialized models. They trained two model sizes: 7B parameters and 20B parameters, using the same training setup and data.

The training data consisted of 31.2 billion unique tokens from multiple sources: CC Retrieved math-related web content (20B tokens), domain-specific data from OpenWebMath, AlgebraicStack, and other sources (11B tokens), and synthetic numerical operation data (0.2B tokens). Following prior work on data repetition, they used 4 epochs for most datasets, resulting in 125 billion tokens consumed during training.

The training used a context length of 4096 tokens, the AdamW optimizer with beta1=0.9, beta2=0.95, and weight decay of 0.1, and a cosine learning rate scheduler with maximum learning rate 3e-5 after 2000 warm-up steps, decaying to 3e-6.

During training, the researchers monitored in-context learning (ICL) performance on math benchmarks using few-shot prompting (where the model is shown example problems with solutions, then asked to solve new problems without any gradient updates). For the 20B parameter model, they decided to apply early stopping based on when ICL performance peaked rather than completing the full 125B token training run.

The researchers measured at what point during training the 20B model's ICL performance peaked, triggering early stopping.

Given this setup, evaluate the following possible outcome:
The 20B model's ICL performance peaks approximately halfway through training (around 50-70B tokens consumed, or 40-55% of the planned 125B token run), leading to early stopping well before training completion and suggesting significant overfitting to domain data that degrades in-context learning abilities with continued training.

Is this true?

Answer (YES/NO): NO